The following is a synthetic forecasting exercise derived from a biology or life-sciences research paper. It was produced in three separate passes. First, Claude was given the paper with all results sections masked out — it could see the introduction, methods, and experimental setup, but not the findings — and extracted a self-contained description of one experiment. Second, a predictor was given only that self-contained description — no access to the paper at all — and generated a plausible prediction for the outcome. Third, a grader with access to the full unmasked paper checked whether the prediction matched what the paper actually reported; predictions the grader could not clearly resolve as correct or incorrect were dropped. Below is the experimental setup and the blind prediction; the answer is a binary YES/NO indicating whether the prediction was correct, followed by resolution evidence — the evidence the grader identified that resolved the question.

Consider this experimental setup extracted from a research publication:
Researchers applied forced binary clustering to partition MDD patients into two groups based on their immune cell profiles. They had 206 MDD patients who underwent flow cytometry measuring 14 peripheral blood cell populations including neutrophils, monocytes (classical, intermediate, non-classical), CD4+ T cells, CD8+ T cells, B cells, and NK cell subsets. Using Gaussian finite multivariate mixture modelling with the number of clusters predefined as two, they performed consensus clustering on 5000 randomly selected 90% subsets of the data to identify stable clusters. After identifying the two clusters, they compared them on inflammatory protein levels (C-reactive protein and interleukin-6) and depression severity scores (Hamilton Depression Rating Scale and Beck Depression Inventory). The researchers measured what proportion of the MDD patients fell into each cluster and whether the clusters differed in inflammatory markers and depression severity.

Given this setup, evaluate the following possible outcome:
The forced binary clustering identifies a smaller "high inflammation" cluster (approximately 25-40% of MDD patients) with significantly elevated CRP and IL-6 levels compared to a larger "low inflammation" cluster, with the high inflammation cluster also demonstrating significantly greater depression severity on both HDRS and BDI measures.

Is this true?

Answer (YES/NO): YES